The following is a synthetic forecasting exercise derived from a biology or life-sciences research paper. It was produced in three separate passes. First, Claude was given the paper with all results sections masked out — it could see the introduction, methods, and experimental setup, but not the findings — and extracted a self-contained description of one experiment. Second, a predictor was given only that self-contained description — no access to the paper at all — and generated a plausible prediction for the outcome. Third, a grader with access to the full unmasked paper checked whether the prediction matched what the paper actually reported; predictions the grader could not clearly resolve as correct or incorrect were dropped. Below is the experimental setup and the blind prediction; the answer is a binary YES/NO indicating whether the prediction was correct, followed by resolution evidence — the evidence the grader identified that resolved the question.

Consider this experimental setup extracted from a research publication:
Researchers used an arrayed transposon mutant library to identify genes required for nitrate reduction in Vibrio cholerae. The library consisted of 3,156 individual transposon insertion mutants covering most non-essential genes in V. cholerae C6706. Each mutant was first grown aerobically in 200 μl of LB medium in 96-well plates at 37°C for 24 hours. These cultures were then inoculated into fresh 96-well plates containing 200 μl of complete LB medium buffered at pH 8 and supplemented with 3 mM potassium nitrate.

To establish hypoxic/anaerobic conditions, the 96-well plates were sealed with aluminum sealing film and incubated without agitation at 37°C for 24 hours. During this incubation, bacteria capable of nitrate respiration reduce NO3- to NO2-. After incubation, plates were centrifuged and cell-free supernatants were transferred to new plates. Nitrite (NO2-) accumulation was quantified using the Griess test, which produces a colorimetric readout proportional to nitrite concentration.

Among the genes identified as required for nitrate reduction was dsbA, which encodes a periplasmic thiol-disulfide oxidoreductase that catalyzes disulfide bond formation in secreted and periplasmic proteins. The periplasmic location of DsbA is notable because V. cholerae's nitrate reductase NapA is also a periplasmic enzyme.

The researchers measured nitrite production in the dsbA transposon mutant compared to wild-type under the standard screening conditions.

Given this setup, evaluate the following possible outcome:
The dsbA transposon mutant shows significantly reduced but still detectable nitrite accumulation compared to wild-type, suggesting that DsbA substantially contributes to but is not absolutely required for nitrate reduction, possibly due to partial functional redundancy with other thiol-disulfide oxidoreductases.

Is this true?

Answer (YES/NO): YES